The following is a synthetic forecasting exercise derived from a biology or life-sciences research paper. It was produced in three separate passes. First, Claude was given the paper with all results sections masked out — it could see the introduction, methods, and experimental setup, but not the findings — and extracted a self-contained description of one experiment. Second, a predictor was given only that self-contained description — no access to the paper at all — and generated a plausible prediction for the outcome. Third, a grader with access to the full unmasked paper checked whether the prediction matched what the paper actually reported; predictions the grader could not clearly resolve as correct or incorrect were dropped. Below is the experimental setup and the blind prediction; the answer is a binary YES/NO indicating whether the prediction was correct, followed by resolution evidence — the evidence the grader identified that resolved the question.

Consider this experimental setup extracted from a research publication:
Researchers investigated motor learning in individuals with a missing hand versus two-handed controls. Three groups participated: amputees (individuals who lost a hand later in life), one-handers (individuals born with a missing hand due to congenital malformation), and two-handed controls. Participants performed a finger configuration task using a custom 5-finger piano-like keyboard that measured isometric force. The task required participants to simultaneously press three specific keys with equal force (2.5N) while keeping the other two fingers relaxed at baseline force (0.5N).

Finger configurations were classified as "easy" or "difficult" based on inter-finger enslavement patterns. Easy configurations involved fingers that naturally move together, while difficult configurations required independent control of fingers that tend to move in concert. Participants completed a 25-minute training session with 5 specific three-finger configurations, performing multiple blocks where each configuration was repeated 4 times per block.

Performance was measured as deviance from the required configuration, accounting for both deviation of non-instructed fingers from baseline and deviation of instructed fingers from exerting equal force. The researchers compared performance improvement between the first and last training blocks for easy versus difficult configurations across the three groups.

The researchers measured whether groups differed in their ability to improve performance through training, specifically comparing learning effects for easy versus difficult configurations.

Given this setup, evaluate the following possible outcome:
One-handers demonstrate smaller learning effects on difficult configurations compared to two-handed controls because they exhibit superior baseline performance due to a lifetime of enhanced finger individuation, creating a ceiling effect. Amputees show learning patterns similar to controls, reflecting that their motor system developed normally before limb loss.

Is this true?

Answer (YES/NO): NO